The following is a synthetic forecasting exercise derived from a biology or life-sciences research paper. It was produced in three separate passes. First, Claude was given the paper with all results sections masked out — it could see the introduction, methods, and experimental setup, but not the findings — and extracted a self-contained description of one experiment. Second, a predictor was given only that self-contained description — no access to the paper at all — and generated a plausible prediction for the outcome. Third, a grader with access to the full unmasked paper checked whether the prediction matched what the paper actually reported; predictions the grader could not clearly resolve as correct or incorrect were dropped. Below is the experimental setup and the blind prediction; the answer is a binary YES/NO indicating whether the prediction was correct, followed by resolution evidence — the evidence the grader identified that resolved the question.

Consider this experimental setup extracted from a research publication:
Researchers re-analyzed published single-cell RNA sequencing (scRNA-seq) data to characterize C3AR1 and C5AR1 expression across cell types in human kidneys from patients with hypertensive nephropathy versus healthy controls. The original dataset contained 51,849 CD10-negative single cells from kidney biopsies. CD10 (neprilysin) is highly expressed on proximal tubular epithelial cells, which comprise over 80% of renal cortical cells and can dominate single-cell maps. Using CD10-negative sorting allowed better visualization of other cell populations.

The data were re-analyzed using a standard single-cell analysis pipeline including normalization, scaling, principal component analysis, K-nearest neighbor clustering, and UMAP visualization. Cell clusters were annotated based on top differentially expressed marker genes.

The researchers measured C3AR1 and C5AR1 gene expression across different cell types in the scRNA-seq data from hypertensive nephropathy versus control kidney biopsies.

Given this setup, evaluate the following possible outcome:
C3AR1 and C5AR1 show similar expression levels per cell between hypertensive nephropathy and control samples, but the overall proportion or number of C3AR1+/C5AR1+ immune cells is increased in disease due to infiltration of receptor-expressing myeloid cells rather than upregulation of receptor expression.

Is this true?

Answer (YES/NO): NO